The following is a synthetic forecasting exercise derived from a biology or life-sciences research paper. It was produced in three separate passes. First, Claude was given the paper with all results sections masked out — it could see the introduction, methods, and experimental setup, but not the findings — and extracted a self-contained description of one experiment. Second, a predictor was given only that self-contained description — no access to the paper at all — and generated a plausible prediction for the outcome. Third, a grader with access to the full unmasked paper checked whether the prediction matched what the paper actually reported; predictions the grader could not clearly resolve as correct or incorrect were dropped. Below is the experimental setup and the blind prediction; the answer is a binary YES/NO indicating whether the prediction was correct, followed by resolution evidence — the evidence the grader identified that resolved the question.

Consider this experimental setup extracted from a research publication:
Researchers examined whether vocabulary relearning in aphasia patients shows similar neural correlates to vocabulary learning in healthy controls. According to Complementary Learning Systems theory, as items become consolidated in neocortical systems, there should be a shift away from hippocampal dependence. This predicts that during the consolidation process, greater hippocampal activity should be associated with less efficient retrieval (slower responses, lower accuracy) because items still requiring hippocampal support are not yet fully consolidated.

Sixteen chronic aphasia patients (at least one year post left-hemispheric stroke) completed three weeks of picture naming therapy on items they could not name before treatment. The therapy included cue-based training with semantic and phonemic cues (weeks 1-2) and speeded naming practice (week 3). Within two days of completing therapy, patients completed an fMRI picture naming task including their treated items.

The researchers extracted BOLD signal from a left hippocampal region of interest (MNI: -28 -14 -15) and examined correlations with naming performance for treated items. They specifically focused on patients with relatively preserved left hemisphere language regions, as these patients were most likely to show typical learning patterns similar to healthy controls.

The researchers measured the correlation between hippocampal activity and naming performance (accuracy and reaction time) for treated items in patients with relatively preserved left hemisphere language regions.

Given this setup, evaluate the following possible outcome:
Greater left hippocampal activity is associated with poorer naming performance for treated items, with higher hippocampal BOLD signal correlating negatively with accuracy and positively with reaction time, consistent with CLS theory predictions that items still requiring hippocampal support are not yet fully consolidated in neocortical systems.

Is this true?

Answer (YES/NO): YES